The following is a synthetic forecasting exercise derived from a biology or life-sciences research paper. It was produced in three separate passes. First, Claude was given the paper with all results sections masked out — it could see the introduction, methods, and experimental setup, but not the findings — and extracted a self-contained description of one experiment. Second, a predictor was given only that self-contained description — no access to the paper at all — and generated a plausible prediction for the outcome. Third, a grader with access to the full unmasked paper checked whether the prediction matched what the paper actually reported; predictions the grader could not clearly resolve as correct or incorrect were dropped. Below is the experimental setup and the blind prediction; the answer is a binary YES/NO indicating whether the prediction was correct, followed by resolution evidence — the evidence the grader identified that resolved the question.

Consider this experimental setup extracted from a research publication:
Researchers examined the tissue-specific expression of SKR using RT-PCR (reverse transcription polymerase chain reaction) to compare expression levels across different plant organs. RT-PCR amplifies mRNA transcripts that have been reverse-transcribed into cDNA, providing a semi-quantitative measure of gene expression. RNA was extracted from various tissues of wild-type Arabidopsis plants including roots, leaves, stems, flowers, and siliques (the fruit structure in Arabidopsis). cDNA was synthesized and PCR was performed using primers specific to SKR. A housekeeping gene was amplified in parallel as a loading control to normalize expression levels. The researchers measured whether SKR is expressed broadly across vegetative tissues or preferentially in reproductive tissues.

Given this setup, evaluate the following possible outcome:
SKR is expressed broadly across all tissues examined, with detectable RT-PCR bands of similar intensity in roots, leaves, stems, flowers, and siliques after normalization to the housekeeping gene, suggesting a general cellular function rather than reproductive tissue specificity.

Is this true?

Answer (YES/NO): NO